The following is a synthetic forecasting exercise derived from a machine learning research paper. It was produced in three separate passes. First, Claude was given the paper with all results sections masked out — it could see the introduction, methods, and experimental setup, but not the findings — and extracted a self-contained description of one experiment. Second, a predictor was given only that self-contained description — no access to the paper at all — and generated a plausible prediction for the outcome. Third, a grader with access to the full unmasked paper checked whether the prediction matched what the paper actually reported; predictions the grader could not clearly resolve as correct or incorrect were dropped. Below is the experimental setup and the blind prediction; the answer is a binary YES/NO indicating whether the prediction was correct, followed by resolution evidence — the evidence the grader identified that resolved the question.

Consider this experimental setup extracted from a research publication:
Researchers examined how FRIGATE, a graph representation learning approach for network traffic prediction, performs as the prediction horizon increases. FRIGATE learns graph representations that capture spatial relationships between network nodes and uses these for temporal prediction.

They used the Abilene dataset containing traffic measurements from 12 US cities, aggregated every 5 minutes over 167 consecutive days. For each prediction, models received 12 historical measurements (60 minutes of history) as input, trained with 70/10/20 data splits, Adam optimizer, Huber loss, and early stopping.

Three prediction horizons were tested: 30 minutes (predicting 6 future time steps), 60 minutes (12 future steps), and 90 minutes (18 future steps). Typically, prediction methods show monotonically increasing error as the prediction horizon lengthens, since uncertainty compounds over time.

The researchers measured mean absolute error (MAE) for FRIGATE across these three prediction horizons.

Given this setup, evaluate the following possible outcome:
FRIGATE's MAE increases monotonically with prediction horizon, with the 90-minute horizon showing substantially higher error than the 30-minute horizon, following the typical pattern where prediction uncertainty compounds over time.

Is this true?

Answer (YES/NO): NO